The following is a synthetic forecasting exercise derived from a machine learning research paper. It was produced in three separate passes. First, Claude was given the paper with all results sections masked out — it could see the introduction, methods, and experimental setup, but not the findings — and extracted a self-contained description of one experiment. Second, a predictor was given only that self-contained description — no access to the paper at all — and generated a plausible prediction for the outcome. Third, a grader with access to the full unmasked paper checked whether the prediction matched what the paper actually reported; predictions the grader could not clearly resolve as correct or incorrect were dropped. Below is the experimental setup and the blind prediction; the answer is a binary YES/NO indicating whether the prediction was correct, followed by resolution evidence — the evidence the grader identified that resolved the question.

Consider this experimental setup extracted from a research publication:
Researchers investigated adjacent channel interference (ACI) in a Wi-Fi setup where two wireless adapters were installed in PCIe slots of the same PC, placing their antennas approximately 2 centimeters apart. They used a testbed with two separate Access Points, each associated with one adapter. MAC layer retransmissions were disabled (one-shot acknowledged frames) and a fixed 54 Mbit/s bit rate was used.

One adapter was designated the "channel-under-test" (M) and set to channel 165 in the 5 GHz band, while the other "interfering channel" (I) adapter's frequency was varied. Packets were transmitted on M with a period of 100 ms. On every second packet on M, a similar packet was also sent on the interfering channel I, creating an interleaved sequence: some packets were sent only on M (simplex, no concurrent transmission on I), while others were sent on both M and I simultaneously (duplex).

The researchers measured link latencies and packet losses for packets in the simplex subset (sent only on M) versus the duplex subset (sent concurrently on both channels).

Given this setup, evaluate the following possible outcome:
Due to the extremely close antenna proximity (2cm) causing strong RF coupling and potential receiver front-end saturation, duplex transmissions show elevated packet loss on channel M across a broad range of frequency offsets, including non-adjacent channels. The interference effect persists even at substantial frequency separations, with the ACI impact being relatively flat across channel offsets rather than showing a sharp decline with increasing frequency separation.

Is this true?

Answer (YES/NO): NO